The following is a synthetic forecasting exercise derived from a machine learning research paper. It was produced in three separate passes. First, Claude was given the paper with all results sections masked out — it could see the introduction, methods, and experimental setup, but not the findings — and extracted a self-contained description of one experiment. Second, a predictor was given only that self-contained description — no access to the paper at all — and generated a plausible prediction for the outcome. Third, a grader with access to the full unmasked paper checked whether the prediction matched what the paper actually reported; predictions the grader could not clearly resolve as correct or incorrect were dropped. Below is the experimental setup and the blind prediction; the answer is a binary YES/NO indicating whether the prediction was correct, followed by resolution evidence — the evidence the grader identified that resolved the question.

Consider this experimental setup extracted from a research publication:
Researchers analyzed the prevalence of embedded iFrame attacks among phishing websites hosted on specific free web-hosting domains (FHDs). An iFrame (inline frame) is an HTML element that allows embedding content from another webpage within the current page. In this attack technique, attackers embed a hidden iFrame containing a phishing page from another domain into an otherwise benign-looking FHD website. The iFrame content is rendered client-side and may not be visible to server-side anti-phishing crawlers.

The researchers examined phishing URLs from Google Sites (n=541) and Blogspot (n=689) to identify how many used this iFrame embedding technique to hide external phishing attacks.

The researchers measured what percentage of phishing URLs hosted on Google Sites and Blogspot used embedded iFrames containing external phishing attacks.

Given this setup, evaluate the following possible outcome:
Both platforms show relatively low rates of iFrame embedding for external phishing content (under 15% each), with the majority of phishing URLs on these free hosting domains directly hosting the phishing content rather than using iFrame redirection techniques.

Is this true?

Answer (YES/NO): NO